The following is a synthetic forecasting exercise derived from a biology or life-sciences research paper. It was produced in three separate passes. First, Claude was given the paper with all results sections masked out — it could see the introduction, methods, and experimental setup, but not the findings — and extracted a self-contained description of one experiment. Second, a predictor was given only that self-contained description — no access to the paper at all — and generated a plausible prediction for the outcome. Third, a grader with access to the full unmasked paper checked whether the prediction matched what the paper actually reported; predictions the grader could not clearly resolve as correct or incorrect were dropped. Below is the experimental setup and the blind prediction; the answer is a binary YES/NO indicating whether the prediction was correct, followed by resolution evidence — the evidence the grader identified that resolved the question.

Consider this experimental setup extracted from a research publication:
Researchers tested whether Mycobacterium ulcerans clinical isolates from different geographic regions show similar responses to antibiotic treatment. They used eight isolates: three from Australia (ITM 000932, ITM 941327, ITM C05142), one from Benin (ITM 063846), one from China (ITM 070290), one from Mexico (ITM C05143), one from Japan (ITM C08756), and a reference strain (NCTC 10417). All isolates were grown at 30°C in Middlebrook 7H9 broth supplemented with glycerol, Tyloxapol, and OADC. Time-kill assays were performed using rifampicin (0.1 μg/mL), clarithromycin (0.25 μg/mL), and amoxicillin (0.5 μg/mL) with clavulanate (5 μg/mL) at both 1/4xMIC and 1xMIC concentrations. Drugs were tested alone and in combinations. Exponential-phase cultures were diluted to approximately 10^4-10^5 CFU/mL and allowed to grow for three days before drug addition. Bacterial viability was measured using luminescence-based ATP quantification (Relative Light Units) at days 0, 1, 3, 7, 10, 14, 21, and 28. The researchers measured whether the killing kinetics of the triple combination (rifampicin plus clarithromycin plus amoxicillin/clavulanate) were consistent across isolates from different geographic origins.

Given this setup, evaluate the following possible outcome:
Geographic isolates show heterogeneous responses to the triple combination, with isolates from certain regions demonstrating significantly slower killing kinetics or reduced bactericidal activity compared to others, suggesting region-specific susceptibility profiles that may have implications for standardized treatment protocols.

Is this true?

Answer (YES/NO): NO